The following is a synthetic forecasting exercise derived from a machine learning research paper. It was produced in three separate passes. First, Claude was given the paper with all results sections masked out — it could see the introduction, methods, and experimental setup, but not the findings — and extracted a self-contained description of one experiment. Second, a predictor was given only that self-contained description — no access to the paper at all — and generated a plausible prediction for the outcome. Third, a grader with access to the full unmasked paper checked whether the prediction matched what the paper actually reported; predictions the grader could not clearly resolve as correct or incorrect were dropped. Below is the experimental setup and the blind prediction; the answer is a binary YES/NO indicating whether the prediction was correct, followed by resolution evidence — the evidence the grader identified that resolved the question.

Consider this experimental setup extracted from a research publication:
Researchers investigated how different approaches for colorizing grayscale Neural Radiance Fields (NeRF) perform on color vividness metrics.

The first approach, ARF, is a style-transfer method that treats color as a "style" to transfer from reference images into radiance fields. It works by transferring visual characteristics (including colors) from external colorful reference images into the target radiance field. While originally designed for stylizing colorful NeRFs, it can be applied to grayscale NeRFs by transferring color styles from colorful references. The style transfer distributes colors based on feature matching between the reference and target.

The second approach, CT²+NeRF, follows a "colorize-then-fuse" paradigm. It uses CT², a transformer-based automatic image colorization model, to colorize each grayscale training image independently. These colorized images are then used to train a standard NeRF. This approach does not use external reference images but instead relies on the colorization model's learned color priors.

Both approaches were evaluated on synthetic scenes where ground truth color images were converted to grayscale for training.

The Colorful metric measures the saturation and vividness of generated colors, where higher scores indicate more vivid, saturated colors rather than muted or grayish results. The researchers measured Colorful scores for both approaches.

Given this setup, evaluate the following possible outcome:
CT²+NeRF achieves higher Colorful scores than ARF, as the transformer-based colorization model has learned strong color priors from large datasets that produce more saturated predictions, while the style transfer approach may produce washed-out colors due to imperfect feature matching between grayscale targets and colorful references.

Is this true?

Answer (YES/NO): YES